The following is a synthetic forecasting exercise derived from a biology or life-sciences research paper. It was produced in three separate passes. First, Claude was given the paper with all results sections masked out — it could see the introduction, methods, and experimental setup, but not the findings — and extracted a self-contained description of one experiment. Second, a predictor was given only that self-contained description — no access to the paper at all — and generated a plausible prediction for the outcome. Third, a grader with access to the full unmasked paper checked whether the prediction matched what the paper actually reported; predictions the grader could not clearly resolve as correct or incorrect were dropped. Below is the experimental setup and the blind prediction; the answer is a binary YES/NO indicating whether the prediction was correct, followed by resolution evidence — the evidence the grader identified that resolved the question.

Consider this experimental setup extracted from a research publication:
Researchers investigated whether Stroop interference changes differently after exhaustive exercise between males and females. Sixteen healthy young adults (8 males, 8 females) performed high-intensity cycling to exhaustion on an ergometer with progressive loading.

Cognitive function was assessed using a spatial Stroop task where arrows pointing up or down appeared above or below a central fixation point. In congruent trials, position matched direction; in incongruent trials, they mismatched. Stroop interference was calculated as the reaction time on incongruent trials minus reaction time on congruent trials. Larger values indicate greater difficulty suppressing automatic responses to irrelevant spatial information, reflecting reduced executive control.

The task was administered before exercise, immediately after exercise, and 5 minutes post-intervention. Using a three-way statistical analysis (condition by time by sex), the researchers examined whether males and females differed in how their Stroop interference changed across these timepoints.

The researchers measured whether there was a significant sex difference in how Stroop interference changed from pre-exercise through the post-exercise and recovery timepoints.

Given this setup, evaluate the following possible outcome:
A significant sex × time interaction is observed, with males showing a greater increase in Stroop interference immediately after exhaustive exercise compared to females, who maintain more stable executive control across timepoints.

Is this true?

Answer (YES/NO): NO